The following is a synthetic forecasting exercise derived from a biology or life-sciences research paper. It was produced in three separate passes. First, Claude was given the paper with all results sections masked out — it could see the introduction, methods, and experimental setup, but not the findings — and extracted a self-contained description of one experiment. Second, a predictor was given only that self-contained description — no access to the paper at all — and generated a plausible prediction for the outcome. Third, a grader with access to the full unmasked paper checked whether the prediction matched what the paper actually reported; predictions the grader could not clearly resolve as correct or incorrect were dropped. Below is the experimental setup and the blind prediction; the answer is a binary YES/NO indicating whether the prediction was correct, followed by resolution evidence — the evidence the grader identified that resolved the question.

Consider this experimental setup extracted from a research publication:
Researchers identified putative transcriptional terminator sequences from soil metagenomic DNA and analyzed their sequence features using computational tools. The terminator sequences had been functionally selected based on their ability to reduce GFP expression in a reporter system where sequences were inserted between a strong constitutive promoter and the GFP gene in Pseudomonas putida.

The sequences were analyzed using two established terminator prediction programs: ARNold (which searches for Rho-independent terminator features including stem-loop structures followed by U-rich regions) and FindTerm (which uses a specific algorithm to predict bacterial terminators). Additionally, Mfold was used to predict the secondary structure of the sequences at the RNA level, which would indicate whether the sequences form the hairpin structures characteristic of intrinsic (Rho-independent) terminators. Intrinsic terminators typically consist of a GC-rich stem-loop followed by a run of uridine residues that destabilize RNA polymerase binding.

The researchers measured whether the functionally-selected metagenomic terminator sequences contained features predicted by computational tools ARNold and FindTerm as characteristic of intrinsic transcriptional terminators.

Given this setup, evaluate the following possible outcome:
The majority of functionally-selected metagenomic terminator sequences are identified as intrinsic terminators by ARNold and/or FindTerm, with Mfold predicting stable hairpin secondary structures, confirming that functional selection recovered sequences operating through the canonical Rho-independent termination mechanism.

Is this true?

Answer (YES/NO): NO